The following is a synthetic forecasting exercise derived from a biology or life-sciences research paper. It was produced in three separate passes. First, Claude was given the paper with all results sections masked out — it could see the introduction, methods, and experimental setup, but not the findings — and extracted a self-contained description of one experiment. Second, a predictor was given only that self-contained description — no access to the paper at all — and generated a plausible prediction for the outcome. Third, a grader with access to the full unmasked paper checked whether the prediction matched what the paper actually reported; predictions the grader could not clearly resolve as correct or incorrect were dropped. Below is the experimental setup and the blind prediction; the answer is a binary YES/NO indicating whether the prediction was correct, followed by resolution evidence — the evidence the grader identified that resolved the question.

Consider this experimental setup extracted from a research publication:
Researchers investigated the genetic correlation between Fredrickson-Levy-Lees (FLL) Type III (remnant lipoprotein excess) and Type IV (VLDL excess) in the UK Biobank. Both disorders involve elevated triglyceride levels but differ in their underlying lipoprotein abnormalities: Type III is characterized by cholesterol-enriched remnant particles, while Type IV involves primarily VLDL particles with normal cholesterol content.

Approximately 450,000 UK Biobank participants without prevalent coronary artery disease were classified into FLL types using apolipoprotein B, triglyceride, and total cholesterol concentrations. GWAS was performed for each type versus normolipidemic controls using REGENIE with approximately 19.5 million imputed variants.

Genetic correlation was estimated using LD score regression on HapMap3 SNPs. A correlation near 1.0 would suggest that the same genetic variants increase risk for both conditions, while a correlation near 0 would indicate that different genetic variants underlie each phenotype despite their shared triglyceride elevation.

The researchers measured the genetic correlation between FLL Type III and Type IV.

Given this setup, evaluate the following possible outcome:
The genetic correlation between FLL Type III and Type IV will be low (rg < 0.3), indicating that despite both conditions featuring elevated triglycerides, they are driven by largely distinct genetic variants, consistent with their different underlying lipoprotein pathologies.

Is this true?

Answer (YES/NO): NO